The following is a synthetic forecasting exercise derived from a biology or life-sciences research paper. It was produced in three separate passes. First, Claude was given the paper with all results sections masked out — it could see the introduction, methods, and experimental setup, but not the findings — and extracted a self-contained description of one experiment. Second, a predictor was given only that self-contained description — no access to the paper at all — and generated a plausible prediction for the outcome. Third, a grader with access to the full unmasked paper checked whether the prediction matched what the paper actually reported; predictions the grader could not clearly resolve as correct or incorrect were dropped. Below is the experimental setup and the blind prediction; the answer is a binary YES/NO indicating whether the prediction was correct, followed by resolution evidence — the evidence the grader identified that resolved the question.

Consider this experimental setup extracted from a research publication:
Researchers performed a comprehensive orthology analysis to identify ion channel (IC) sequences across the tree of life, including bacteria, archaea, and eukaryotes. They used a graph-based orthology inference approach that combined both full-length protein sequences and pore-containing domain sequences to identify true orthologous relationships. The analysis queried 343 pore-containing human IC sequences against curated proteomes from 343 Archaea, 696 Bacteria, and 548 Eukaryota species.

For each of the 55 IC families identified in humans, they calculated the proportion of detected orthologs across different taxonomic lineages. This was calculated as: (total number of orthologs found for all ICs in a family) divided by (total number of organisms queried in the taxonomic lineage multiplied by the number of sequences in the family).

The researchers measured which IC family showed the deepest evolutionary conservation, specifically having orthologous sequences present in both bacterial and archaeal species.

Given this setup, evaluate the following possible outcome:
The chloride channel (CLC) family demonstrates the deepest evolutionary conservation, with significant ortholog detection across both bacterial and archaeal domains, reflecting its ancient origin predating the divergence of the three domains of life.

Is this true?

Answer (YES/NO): NO